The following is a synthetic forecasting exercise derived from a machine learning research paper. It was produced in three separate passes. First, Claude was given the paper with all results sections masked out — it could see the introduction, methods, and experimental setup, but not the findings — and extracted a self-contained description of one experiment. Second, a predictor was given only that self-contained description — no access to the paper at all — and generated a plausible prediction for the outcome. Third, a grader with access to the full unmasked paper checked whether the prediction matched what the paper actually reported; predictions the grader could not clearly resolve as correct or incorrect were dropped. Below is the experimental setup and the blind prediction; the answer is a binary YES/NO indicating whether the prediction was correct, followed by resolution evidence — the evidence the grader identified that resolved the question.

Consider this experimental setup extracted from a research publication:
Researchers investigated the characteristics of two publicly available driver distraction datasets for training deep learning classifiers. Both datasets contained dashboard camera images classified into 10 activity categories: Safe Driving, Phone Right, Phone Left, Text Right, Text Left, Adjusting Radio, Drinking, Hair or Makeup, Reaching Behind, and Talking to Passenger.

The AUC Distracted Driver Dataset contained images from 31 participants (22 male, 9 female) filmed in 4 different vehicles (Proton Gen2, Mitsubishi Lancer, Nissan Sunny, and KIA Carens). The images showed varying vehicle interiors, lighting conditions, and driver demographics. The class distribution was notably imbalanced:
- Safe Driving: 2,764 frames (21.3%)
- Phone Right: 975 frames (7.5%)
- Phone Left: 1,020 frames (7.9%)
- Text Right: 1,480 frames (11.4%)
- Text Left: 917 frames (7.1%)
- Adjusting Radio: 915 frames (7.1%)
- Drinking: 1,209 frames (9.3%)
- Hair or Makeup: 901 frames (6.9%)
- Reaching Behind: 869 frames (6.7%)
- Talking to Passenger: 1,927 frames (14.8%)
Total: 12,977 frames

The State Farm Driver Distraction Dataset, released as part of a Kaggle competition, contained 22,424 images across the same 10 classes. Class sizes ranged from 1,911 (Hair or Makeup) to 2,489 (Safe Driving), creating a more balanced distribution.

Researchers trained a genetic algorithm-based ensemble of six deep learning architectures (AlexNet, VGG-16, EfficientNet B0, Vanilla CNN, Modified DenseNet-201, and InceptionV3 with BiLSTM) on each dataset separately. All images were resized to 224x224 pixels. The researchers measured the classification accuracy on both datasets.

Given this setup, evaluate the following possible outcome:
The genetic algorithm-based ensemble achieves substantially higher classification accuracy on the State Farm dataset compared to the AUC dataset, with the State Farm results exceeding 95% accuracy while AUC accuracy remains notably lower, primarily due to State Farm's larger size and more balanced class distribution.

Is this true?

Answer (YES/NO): NO